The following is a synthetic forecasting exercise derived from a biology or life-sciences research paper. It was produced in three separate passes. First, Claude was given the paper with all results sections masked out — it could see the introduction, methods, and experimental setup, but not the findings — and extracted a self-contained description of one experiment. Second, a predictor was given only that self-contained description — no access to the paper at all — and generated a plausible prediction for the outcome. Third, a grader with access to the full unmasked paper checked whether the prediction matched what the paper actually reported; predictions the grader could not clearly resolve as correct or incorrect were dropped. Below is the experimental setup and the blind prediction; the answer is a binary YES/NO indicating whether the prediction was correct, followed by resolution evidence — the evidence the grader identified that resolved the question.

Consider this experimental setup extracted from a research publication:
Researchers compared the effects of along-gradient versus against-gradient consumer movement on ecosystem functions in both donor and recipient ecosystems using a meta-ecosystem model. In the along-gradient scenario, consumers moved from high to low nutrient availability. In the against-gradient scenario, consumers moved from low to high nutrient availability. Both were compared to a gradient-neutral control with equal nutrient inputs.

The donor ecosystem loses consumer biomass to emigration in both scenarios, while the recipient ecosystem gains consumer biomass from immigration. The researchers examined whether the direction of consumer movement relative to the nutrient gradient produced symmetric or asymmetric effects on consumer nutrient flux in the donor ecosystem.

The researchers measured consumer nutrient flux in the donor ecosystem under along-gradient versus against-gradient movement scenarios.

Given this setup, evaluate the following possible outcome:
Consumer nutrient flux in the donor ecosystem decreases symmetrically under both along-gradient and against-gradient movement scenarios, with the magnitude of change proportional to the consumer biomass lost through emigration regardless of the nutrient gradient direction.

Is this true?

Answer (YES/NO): NO